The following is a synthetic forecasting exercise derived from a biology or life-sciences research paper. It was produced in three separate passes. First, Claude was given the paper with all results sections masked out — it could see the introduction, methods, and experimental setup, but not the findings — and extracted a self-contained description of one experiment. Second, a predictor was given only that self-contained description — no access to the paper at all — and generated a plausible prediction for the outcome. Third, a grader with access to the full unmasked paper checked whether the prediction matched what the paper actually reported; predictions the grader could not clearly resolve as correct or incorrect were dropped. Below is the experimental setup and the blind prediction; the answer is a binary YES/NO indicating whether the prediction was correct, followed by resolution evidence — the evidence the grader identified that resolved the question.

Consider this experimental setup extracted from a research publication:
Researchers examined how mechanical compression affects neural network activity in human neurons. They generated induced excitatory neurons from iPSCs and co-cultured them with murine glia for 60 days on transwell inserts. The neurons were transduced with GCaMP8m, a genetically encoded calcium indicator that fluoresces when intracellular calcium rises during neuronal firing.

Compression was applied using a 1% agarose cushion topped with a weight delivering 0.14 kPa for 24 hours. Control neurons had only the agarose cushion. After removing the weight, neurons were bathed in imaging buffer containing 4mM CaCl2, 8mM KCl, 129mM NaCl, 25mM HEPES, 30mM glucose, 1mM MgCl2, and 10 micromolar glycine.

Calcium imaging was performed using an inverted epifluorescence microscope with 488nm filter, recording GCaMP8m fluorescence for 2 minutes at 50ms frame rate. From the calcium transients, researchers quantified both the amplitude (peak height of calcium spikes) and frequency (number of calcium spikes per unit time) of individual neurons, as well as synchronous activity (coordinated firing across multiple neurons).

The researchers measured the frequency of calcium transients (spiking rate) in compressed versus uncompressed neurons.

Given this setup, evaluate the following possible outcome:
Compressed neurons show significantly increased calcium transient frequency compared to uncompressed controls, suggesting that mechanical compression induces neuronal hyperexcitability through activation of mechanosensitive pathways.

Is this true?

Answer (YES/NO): NO